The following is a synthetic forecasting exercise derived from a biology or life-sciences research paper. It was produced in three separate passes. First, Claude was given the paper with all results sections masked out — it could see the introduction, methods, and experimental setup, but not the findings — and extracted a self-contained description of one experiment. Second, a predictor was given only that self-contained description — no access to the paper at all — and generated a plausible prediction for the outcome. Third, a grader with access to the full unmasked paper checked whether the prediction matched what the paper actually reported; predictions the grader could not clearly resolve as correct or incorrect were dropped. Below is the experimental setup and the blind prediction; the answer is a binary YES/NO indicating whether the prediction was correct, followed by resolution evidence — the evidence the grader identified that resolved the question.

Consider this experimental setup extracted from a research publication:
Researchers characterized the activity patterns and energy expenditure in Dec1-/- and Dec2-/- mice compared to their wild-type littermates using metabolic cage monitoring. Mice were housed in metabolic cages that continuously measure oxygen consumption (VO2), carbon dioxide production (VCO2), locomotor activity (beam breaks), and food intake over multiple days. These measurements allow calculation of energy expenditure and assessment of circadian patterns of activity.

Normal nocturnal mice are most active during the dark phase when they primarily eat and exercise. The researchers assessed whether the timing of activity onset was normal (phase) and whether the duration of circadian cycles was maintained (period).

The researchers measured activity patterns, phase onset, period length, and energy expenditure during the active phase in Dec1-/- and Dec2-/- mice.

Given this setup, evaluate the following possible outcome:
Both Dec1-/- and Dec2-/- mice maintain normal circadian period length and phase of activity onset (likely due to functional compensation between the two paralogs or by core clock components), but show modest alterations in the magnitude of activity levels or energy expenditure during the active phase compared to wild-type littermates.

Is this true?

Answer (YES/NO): NO